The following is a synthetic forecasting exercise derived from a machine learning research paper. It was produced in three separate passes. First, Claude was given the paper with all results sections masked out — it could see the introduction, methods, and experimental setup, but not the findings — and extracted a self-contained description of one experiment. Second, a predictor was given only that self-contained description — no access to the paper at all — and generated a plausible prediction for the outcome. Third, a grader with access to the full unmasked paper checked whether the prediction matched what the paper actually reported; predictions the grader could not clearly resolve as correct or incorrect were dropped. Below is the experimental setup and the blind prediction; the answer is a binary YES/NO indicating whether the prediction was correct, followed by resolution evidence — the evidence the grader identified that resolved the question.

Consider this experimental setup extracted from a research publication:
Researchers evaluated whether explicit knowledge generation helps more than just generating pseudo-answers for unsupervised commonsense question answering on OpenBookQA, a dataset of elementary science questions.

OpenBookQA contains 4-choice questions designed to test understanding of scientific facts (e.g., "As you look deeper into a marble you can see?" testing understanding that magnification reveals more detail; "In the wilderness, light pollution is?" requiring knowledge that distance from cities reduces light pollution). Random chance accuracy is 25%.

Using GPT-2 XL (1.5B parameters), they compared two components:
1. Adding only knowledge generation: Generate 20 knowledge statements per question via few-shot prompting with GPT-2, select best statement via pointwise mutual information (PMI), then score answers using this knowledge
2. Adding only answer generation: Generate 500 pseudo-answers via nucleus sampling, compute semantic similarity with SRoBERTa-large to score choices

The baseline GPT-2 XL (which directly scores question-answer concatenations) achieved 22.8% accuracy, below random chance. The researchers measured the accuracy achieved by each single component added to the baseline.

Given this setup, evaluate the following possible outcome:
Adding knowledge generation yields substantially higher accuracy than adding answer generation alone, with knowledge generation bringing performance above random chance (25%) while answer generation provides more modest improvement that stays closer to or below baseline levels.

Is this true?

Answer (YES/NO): NO